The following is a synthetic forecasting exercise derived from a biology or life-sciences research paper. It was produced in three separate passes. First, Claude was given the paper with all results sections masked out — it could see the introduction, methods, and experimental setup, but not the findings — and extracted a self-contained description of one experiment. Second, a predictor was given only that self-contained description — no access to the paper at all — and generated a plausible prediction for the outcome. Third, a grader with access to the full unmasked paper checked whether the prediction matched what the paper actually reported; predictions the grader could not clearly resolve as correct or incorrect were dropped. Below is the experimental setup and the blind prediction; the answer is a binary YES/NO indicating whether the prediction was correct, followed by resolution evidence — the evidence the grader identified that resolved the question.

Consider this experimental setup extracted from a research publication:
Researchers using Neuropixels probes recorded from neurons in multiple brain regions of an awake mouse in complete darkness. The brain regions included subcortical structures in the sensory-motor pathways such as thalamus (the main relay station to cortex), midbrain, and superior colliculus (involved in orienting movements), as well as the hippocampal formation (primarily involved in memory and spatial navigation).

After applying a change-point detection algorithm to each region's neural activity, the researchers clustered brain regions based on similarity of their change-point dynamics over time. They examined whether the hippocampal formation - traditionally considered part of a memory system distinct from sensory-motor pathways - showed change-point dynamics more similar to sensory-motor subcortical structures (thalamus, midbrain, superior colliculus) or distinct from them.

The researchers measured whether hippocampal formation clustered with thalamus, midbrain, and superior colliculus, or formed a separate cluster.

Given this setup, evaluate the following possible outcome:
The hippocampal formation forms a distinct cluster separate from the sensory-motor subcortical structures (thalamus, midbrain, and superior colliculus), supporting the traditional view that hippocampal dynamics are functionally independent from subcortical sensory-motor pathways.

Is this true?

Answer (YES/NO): NO